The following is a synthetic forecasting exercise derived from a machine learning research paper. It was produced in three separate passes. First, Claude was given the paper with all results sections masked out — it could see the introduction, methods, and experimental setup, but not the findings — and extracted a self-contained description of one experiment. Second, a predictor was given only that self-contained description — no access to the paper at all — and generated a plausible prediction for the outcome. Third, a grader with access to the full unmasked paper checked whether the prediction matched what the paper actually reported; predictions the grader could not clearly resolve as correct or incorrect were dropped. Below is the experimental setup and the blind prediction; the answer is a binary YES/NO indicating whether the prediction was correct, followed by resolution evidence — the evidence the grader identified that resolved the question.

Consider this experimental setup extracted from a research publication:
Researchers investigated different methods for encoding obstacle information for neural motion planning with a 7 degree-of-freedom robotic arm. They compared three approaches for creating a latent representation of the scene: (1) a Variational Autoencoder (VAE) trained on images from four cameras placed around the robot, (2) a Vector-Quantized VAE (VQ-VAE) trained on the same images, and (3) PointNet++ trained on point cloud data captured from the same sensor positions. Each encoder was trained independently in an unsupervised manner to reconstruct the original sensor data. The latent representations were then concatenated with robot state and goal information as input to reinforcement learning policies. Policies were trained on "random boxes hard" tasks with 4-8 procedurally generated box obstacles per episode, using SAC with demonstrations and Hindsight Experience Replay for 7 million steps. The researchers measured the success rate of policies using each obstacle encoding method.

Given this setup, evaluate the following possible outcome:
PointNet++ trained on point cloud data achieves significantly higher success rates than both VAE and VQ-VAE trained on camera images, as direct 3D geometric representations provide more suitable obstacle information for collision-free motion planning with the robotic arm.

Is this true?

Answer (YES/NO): NO